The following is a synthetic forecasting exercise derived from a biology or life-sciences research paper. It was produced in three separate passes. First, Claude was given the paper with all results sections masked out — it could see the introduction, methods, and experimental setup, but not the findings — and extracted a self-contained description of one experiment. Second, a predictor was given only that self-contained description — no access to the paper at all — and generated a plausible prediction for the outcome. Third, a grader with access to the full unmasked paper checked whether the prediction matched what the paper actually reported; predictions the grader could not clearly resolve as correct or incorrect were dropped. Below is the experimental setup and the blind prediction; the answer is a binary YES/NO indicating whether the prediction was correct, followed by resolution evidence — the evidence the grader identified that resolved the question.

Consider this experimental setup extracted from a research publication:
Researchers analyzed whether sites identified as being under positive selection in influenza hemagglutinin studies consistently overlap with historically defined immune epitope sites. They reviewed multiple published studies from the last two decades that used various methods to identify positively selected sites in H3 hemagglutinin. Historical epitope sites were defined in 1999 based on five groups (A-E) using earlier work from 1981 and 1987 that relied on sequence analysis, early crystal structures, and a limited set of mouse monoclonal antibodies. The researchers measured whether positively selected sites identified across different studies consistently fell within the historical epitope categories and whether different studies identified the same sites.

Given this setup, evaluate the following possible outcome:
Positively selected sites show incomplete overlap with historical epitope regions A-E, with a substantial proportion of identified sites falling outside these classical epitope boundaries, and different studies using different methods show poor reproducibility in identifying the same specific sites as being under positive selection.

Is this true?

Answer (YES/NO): YES